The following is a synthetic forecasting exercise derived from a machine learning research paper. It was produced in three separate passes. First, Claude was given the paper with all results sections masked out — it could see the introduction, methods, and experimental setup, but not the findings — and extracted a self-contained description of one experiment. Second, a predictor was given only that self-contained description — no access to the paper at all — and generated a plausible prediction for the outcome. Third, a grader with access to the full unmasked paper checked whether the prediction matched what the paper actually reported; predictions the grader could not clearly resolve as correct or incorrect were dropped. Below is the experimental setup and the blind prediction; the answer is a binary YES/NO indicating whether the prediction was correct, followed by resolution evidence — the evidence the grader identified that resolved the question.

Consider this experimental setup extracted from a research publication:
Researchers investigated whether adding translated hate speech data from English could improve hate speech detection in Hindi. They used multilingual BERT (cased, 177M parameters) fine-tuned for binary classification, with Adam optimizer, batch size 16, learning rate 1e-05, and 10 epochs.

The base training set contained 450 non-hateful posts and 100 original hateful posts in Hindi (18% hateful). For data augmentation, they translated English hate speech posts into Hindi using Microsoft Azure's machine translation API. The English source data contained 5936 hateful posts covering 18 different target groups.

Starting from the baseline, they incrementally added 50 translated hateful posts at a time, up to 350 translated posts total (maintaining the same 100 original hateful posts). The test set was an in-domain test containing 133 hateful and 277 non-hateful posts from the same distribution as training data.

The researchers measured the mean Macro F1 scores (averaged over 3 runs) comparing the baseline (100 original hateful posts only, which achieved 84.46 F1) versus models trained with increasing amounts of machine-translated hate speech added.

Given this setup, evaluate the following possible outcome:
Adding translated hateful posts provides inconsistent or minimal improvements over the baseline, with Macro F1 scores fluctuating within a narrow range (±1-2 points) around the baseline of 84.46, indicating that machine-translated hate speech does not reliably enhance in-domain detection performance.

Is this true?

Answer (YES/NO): YES